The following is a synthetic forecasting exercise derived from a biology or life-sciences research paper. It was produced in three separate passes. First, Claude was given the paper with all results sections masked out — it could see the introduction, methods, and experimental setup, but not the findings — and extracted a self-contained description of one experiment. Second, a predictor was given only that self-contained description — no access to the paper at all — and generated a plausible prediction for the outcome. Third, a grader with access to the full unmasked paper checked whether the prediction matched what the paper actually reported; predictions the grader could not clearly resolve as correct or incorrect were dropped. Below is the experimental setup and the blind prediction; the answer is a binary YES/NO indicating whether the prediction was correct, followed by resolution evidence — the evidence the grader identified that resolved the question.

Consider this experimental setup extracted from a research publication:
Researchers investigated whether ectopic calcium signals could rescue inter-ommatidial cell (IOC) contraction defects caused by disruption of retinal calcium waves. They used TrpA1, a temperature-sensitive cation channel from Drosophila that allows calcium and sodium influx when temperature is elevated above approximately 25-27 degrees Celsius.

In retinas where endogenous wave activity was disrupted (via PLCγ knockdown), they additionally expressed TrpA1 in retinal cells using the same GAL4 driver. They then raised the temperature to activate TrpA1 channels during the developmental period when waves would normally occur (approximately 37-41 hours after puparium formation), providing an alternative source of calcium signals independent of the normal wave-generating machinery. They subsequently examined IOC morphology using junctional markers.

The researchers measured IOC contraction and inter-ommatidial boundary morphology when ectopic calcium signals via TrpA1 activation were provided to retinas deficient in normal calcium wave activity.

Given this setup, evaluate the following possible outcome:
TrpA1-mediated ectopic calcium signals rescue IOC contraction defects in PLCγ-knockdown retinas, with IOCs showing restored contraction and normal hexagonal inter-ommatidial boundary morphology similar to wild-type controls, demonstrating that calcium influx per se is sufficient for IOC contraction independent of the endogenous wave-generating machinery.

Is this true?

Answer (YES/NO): NO